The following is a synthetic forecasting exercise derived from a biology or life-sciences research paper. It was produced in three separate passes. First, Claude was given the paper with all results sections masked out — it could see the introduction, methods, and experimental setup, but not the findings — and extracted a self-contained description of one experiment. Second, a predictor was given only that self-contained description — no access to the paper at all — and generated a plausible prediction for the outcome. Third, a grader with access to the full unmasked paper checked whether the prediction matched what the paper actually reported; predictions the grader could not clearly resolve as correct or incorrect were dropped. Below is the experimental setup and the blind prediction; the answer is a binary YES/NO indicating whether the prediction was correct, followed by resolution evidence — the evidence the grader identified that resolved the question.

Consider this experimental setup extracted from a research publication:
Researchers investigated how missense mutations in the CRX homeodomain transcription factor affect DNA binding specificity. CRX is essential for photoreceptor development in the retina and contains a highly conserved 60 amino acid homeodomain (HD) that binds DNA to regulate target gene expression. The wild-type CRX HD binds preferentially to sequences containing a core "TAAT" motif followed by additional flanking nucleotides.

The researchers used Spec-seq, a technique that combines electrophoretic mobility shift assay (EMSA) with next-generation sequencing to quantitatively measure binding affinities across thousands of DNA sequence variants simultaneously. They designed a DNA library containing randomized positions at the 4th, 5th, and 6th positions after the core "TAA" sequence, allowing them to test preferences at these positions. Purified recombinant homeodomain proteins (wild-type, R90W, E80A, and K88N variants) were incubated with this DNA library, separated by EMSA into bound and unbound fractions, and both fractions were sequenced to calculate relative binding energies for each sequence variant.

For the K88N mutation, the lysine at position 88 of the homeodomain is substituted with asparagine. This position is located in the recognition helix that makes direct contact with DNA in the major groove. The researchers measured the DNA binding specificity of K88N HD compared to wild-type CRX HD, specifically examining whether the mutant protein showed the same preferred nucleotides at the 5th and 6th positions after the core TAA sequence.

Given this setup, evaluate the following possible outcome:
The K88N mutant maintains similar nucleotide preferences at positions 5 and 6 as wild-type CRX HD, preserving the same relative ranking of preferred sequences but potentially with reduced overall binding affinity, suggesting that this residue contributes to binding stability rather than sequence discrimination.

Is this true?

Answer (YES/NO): NO